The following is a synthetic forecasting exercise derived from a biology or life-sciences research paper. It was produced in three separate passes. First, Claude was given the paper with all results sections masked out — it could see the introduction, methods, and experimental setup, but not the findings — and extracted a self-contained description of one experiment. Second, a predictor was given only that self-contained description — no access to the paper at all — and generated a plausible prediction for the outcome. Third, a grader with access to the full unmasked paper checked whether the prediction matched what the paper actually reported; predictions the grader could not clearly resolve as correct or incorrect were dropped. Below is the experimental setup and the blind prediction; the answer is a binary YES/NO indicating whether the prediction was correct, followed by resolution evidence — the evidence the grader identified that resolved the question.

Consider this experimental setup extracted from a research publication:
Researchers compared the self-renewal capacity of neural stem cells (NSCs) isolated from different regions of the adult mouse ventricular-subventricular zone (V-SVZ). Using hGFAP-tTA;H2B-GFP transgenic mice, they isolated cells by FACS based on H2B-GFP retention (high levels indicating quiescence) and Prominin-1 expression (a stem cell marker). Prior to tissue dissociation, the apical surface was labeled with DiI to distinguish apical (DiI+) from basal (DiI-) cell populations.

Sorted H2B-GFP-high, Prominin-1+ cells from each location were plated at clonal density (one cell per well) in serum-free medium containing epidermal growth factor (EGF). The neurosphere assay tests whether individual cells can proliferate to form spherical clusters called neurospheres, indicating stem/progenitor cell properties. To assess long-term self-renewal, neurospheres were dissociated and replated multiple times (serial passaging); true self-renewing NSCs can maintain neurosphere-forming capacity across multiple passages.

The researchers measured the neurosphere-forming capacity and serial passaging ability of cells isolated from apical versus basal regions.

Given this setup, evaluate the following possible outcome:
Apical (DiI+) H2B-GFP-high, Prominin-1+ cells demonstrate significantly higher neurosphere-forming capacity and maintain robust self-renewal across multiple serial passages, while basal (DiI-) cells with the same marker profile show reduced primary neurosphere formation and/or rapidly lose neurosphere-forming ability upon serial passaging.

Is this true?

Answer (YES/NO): NO